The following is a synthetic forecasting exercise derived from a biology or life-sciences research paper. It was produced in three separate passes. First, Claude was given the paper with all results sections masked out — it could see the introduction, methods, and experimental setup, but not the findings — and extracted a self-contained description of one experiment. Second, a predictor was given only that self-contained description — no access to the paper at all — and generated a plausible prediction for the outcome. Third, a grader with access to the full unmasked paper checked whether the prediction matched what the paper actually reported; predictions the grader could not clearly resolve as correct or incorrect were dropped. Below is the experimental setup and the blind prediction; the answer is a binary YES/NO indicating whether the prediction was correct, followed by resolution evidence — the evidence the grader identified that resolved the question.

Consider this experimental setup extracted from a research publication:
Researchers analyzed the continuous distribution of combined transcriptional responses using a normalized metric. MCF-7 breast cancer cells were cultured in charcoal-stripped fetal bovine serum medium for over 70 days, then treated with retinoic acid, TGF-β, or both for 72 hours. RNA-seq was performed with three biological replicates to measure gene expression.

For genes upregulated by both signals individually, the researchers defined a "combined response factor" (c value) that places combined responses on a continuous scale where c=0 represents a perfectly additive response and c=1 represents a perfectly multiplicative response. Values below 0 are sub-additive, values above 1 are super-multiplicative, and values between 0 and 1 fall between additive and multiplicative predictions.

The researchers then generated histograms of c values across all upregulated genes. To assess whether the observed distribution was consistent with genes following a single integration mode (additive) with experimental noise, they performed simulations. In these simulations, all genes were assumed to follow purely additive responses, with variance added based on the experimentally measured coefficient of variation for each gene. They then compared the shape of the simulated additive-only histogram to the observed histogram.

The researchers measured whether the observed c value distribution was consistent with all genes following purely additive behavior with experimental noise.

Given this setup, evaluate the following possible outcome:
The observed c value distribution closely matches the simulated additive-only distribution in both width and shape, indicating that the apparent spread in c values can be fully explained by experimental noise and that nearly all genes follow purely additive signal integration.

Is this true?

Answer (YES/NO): NO